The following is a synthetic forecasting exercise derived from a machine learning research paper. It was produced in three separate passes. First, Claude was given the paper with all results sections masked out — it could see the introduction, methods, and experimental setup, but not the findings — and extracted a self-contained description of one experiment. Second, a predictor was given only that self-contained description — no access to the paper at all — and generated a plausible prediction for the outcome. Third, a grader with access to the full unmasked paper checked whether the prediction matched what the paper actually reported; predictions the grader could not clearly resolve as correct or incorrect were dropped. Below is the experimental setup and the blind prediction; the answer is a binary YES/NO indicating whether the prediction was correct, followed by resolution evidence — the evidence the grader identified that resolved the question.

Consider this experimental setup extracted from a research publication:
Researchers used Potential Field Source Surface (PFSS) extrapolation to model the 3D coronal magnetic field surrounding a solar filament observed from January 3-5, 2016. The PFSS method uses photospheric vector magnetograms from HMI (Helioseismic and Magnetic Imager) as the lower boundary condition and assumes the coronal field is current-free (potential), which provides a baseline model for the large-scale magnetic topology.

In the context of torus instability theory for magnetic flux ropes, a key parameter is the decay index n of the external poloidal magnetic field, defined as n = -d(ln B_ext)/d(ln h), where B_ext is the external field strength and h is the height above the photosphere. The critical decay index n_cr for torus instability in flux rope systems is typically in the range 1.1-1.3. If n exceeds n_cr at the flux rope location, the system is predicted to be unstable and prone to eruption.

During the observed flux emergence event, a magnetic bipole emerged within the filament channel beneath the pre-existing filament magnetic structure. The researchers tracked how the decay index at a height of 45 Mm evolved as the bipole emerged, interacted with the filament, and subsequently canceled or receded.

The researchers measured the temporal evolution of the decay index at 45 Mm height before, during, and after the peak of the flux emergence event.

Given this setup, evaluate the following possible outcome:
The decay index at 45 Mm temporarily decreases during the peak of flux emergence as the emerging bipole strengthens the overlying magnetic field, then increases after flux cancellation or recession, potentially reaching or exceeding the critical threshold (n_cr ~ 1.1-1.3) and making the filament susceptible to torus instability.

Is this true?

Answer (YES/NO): NO